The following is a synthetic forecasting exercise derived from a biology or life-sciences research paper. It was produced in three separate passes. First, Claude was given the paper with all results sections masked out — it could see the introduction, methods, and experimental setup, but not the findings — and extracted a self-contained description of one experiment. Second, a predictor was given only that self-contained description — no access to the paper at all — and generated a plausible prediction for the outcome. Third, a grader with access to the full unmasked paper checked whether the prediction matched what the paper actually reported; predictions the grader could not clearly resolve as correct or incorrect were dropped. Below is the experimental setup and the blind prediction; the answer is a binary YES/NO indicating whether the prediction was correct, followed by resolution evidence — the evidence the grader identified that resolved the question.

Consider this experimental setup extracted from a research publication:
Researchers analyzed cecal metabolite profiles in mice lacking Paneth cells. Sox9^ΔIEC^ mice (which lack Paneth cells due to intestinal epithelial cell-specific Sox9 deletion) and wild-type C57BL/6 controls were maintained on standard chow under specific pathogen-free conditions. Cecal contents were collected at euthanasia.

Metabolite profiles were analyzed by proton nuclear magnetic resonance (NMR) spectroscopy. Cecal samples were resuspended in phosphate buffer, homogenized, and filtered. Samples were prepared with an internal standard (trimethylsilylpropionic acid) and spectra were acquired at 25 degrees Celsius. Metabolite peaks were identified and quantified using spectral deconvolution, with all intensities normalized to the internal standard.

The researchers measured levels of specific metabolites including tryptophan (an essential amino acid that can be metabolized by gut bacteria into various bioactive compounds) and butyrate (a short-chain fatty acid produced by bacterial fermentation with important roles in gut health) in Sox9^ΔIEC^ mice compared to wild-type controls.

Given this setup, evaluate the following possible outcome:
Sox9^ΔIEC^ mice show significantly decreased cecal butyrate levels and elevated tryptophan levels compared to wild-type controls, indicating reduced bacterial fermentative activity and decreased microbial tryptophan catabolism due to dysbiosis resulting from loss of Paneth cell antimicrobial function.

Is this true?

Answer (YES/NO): NO